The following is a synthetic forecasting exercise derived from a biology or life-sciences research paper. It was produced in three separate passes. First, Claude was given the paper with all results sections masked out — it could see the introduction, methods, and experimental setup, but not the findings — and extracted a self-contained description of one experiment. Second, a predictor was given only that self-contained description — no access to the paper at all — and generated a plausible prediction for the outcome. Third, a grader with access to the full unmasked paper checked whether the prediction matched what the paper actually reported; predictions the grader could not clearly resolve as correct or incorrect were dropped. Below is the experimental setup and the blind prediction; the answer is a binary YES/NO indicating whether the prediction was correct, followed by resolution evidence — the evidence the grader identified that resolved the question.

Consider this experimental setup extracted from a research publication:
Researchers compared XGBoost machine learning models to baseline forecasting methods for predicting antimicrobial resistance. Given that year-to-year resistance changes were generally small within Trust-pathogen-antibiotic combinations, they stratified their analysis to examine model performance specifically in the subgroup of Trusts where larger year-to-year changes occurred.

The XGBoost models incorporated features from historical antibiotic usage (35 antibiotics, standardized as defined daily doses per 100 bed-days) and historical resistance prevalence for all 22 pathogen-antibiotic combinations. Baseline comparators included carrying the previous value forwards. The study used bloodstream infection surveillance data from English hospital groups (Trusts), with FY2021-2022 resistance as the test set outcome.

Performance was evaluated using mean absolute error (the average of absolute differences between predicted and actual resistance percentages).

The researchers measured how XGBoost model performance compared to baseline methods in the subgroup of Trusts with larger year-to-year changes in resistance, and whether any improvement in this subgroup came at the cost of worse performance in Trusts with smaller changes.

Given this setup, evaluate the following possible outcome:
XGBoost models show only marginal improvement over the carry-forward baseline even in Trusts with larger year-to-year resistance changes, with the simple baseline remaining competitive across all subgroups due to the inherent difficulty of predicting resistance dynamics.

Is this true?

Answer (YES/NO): NO